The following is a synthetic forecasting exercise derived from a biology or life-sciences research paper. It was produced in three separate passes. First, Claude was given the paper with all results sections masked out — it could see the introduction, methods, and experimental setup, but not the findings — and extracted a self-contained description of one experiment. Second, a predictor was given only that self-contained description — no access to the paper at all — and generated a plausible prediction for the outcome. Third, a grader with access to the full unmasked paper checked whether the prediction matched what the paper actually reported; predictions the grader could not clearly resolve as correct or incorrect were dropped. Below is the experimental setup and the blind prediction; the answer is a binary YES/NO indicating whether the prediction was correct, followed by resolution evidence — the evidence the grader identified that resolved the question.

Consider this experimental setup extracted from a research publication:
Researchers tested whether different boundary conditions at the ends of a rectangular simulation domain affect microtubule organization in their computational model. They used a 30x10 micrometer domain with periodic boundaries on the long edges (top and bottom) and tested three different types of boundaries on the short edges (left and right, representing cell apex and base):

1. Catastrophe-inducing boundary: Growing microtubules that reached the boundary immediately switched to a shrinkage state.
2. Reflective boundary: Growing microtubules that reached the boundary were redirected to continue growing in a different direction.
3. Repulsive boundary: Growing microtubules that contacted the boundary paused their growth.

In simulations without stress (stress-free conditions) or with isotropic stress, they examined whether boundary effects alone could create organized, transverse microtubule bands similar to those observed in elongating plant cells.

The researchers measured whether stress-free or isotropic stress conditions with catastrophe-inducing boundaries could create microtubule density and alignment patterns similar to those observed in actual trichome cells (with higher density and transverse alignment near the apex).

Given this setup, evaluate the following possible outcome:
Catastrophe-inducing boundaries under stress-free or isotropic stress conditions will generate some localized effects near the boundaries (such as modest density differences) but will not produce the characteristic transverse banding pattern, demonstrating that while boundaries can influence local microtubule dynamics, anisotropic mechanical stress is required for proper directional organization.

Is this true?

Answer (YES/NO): YES